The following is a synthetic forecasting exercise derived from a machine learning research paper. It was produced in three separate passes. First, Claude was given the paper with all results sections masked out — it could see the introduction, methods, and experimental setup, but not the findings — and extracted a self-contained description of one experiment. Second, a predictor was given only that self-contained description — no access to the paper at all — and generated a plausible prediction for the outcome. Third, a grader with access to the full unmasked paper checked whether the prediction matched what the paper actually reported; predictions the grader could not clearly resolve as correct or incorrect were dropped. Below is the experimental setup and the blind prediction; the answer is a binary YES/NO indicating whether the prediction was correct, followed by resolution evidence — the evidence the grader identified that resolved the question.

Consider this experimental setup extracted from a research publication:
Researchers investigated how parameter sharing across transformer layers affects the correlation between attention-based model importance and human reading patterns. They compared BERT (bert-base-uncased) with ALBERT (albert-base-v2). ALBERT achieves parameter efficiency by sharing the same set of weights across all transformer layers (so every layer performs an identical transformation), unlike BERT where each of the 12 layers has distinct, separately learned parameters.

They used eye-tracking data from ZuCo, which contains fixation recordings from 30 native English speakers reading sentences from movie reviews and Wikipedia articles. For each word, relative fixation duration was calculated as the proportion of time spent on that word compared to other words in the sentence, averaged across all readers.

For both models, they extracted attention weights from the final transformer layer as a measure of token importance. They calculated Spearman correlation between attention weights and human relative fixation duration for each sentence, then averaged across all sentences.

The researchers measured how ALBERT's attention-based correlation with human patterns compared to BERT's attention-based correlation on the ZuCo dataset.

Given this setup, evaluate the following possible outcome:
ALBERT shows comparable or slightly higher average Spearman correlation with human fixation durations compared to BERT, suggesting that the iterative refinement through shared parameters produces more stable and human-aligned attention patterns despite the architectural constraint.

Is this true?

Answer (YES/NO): NO